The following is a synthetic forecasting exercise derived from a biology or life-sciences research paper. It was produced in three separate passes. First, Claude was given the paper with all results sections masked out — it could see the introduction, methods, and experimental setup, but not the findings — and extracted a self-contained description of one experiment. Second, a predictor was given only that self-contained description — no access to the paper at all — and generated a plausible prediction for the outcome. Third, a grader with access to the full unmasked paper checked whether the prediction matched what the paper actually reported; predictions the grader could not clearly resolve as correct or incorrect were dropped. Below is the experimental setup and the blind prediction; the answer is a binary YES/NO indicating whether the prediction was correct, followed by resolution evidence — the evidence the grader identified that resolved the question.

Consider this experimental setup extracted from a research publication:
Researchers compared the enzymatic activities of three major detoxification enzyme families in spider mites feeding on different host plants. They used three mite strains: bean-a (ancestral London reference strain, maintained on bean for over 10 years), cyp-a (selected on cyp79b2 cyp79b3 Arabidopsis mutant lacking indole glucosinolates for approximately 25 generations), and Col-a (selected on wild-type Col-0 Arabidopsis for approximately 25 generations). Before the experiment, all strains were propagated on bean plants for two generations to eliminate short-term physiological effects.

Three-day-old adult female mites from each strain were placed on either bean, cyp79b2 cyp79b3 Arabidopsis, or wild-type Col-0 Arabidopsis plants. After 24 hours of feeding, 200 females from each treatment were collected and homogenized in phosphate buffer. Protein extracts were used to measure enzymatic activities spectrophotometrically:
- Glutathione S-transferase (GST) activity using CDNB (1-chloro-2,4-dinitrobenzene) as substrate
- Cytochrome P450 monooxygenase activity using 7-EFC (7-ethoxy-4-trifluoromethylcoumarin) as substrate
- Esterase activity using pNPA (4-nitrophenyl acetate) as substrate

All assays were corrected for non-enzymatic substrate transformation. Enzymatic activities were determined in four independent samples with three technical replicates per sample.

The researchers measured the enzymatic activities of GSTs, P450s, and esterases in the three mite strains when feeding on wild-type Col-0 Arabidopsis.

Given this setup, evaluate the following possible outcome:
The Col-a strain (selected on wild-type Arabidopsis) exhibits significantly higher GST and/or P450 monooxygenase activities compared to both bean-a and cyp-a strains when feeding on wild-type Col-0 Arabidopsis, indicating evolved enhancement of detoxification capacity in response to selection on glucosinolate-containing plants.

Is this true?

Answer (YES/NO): YES